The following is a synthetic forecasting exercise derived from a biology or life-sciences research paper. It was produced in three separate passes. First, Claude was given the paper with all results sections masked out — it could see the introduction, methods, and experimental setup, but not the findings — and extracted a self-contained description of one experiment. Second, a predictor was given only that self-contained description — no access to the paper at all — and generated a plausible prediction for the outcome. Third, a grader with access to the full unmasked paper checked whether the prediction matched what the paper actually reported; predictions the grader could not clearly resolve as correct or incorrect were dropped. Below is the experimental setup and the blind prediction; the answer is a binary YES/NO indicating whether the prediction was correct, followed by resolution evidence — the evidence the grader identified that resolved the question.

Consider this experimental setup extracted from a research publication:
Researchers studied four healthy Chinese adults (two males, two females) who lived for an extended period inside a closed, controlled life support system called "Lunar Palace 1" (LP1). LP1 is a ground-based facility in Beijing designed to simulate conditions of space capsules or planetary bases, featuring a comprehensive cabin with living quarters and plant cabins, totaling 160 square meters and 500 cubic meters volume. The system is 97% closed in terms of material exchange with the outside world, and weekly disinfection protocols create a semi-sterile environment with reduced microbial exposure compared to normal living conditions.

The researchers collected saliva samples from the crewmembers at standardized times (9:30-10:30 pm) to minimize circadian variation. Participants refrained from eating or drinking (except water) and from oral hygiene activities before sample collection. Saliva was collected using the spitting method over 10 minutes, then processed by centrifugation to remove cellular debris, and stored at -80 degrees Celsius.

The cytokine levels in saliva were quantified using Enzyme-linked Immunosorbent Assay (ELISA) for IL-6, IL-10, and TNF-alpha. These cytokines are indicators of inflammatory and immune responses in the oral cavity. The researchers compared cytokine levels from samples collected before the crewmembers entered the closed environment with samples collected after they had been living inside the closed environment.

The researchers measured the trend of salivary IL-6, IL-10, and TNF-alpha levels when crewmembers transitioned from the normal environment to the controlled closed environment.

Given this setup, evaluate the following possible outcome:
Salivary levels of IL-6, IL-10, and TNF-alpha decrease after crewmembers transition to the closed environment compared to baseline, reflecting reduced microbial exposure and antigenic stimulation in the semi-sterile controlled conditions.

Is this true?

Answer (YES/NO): YES